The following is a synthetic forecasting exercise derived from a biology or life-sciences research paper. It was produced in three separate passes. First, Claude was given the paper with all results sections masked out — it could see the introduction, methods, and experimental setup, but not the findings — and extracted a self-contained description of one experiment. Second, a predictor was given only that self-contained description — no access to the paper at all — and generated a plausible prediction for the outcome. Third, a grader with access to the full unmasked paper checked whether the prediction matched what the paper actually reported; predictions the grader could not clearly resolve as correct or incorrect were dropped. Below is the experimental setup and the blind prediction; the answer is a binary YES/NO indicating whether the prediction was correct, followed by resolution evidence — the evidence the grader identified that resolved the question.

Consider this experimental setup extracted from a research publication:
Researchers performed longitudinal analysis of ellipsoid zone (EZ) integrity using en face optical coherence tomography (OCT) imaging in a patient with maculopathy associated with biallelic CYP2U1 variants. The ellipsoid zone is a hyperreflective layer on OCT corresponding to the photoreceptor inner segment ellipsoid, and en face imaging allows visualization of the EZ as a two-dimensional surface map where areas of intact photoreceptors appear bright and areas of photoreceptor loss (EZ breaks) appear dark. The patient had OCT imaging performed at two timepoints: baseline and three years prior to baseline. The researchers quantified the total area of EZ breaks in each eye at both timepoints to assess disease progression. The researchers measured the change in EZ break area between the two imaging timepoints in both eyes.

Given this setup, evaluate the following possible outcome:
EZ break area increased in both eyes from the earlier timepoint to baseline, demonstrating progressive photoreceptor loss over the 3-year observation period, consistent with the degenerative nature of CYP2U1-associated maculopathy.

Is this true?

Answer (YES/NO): YES